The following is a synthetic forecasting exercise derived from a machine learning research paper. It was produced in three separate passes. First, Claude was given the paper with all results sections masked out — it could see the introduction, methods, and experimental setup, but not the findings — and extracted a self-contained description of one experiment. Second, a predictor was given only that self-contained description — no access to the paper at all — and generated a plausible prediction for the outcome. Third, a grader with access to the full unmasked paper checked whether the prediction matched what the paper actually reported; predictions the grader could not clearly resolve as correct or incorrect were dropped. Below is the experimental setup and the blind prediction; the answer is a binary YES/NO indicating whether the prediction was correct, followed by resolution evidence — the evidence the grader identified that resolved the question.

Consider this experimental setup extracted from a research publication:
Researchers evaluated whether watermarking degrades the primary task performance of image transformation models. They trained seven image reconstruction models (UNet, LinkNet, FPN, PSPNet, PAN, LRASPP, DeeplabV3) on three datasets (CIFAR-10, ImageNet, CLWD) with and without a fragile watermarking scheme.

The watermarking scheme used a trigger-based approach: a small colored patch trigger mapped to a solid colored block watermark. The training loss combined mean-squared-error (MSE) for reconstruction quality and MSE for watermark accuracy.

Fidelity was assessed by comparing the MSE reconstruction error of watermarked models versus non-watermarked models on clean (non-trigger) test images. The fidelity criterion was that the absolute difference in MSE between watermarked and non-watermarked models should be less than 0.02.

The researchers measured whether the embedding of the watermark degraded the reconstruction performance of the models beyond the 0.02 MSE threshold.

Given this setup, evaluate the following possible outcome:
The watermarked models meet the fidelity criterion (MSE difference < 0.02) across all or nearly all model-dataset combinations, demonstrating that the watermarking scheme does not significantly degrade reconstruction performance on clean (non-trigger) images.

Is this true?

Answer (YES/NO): YES